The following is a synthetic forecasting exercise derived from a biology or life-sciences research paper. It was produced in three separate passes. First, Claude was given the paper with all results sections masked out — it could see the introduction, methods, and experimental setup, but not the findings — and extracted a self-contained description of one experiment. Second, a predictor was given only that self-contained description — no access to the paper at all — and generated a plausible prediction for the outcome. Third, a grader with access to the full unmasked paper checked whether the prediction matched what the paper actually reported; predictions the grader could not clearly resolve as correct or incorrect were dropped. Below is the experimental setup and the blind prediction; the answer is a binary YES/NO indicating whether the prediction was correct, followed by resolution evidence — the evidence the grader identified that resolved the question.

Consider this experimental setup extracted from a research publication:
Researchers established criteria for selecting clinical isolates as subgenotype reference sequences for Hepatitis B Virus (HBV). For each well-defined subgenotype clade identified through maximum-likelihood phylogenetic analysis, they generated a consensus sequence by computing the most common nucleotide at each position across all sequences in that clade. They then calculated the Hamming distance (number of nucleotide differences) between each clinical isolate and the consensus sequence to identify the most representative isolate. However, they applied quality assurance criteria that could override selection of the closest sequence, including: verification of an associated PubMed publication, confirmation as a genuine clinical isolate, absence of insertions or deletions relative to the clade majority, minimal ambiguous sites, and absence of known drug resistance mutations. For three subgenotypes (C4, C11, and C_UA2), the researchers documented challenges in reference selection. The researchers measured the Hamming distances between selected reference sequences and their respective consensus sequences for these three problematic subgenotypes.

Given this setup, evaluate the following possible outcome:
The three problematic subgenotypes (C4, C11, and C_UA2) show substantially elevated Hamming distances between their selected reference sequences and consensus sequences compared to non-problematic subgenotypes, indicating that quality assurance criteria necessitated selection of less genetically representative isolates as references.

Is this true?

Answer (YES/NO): YES